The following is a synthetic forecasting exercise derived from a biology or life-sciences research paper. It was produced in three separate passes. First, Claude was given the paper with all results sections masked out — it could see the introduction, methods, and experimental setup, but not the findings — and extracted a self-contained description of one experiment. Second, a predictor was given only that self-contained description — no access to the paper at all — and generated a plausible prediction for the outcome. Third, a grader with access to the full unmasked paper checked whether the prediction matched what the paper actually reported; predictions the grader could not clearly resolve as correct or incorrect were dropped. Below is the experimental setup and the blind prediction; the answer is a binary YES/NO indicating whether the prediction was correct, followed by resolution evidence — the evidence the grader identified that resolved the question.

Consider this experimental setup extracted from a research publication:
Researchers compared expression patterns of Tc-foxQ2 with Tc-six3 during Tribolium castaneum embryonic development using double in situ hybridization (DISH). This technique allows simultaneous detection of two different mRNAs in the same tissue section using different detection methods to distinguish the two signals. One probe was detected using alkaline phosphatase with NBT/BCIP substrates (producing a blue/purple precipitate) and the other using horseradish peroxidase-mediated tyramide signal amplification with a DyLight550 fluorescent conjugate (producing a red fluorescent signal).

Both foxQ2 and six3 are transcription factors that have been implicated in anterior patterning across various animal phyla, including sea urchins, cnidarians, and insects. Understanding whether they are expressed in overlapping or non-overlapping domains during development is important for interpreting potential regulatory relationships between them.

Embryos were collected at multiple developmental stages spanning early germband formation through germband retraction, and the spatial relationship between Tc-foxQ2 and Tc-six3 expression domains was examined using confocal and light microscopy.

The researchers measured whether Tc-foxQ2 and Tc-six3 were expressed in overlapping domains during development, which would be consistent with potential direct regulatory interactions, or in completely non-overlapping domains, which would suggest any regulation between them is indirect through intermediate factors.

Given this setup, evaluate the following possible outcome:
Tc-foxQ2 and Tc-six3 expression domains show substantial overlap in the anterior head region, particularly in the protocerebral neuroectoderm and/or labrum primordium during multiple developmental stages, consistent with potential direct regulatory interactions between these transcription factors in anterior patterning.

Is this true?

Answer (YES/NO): YES